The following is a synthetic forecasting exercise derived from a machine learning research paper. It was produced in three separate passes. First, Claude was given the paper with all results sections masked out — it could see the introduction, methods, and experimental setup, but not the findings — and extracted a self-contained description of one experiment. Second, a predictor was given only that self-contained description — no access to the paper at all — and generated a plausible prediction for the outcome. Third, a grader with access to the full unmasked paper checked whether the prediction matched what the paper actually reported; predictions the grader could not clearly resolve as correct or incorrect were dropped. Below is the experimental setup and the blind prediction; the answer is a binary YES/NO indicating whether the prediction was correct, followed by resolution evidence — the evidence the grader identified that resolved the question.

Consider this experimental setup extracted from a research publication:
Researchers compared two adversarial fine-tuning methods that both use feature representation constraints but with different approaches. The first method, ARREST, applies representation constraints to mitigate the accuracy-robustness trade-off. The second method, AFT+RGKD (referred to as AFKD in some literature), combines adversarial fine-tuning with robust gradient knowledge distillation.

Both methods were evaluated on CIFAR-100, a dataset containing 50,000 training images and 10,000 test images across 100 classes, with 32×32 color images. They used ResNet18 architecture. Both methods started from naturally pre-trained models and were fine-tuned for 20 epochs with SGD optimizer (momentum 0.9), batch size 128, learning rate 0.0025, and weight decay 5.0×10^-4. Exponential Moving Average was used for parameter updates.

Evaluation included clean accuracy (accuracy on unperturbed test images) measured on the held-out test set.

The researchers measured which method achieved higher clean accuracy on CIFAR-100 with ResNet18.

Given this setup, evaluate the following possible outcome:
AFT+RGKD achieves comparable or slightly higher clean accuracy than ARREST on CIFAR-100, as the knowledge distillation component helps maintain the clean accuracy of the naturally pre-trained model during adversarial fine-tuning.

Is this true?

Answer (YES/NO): NO